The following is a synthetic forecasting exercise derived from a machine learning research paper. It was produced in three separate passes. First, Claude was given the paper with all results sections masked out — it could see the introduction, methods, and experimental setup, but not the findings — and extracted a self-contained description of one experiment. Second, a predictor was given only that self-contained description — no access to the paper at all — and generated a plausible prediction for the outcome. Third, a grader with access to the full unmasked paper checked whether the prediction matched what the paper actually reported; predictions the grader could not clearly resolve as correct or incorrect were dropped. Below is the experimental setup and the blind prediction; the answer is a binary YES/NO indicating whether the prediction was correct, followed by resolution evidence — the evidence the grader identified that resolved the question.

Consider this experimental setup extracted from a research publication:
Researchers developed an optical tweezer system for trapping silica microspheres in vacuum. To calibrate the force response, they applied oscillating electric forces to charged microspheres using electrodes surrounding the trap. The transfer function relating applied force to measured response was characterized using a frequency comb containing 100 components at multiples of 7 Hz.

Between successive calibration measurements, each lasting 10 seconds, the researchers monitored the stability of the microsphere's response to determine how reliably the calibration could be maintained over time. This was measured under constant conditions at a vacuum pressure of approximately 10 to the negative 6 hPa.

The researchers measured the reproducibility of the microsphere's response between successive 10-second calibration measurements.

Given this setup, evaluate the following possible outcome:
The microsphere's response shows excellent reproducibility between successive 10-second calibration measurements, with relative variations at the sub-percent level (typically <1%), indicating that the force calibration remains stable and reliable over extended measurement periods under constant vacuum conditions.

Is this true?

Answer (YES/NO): NO